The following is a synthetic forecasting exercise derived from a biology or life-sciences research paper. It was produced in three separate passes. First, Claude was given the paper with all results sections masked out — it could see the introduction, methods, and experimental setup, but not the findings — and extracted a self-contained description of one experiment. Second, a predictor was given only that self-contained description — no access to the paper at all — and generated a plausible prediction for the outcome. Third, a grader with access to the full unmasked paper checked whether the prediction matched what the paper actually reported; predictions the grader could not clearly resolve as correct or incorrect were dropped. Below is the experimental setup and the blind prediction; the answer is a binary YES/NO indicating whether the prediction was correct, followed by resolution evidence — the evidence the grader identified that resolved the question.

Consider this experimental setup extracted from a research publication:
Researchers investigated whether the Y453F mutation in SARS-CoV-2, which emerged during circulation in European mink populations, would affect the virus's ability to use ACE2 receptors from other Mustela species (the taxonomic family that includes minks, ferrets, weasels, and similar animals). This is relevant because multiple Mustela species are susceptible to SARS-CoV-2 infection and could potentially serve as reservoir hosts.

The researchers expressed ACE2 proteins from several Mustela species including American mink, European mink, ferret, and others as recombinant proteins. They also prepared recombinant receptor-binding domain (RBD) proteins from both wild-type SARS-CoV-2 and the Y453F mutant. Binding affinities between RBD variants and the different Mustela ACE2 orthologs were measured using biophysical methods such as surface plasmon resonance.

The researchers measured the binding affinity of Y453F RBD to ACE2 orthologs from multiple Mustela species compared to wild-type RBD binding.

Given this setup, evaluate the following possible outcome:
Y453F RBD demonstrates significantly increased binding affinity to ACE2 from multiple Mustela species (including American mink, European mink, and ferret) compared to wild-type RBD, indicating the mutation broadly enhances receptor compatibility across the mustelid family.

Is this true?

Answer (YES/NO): NO